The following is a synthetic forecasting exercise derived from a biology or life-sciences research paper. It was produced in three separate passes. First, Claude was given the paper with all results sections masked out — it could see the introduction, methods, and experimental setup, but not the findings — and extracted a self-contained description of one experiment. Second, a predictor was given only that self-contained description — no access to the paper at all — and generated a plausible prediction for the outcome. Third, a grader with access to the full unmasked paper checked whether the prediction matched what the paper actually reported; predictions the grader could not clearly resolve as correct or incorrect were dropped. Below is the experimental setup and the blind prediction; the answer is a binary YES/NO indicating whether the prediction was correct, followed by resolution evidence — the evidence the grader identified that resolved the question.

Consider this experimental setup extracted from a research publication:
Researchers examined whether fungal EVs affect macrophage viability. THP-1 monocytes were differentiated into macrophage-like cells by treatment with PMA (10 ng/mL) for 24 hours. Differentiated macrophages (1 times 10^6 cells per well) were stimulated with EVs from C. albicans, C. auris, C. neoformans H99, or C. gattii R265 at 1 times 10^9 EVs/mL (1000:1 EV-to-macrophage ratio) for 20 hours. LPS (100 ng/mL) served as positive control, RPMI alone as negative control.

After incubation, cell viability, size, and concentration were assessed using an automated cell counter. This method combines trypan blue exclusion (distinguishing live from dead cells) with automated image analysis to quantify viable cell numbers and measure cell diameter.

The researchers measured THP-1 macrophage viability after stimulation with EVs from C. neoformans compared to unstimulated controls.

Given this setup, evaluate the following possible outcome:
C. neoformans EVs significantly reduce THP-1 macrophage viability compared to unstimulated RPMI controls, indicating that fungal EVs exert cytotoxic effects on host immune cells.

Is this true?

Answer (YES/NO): NO